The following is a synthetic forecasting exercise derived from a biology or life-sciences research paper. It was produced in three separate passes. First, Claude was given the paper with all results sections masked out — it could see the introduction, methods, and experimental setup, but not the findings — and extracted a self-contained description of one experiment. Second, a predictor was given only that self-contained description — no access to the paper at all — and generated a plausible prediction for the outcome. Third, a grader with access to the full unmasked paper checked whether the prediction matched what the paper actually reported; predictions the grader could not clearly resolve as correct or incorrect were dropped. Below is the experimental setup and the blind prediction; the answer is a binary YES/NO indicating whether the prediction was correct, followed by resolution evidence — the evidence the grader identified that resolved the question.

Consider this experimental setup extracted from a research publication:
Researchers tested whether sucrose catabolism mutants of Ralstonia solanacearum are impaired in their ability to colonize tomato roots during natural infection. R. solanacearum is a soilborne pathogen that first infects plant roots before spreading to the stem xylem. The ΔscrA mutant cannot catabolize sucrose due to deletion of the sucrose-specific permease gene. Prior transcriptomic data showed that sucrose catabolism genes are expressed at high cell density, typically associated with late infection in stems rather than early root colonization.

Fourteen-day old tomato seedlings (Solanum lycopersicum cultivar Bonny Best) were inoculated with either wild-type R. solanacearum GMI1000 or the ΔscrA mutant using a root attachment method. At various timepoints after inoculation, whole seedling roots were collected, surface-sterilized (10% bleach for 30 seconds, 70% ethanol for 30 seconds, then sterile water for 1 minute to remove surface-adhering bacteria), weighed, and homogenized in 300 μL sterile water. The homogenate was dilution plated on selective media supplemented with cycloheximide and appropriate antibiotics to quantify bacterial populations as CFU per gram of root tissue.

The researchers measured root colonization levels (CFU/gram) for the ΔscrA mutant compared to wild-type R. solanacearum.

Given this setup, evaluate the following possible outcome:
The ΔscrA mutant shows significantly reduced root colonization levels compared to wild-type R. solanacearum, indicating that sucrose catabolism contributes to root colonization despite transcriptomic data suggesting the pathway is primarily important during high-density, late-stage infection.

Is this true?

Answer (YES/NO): NO